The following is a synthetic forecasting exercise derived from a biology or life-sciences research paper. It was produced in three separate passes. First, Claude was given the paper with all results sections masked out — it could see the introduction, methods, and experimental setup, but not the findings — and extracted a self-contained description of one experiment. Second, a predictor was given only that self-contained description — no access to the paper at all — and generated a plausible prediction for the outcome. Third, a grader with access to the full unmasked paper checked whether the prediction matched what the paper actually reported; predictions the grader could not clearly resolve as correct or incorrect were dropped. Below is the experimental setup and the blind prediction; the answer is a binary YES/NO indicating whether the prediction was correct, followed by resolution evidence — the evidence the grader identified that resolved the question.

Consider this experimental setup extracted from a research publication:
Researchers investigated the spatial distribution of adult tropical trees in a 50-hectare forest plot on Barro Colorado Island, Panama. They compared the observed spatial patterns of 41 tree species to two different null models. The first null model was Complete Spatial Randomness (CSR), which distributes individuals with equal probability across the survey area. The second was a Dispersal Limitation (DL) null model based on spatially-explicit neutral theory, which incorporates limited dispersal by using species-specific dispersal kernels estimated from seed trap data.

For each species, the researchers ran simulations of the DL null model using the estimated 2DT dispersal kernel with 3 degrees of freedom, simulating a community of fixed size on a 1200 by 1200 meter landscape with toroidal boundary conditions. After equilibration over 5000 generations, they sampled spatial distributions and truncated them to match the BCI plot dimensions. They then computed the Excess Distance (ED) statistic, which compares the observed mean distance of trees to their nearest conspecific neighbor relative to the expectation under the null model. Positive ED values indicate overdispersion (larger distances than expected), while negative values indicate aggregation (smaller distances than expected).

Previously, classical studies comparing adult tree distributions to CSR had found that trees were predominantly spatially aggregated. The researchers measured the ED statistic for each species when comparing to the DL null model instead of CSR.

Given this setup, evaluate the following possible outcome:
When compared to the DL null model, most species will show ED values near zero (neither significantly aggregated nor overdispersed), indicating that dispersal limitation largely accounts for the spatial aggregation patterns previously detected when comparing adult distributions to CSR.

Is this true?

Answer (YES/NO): NO